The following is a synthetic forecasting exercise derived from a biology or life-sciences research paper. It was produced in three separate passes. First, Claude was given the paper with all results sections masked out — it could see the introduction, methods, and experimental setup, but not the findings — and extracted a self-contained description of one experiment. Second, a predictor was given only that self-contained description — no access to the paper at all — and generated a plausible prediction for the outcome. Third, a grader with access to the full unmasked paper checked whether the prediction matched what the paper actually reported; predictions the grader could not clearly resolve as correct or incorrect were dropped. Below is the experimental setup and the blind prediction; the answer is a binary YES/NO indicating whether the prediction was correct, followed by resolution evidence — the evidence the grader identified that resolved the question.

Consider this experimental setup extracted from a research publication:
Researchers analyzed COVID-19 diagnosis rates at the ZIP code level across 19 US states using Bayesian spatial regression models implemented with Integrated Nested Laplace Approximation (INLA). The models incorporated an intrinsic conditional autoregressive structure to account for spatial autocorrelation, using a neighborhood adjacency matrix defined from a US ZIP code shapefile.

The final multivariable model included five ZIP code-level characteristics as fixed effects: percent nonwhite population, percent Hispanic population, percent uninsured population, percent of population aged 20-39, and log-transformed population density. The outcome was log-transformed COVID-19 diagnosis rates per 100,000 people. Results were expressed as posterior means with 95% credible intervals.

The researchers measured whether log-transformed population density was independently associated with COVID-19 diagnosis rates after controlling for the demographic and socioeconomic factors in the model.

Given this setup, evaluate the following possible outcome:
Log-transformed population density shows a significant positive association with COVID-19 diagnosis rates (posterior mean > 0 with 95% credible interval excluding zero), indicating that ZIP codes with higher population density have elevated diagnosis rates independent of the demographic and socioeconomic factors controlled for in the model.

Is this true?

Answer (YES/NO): YES